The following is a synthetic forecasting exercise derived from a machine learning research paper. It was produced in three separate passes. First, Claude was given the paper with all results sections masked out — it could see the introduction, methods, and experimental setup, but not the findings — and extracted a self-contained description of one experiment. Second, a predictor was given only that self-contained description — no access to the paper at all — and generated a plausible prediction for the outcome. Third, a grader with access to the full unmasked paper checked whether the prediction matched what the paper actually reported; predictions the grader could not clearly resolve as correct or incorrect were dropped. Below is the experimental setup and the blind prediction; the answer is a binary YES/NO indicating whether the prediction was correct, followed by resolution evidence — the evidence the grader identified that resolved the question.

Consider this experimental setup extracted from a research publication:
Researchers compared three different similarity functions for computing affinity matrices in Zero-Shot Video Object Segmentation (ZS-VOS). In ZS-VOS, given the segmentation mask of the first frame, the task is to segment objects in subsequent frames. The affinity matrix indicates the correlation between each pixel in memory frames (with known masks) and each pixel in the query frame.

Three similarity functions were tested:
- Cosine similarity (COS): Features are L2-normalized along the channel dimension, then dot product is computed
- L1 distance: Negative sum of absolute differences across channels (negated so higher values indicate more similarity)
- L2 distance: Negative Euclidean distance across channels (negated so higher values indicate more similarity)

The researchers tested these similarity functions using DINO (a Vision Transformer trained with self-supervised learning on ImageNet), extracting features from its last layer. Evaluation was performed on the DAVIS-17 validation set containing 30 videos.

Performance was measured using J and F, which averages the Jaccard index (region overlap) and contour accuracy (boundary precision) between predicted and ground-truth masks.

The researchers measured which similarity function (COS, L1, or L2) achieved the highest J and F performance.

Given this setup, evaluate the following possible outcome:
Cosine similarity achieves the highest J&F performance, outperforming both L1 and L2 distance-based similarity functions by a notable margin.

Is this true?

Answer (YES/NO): NO